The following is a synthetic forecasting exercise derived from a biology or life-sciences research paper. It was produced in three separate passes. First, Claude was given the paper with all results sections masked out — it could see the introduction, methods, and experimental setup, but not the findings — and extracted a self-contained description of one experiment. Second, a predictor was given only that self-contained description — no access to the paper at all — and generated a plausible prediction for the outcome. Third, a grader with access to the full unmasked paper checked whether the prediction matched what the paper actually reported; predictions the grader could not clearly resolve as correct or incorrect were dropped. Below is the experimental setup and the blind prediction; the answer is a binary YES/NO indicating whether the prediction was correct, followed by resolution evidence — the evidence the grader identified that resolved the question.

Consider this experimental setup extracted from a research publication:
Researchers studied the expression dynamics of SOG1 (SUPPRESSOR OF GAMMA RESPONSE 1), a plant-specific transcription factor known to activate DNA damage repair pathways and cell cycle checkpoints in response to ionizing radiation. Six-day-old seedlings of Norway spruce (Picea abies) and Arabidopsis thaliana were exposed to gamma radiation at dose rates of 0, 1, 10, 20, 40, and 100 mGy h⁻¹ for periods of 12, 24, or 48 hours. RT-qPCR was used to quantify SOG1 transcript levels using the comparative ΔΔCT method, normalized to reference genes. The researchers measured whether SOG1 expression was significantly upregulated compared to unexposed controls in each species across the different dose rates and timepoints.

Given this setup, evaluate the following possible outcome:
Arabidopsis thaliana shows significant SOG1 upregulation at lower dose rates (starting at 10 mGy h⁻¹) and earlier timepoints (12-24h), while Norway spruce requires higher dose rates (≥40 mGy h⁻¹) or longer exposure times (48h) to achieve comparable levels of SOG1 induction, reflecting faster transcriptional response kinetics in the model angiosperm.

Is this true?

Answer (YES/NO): NO